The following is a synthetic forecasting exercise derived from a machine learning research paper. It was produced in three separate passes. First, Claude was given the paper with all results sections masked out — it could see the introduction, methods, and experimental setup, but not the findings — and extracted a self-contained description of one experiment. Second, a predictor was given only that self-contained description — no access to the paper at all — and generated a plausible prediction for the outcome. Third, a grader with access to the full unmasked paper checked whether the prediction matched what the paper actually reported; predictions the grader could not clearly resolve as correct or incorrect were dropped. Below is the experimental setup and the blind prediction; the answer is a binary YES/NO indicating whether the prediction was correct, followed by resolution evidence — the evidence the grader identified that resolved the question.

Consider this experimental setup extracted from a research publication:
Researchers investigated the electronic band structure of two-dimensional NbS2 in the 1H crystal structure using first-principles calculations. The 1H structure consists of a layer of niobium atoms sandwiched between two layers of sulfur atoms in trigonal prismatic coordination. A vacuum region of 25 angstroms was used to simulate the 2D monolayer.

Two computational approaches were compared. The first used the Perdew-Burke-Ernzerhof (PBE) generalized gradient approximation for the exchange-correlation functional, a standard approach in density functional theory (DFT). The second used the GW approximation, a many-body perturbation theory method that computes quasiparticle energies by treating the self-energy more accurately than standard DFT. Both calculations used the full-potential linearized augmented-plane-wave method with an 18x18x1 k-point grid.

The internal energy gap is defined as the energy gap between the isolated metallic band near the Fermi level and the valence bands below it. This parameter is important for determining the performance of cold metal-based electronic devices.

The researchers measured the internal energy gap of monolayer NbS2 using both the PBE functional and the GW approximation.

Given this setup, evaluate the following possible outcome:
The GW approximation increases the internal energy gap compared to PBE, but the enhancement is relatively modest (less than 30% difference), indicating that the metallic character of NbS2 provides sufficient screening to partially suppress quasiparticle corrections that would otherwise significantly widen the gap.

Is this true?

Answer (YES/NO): NO